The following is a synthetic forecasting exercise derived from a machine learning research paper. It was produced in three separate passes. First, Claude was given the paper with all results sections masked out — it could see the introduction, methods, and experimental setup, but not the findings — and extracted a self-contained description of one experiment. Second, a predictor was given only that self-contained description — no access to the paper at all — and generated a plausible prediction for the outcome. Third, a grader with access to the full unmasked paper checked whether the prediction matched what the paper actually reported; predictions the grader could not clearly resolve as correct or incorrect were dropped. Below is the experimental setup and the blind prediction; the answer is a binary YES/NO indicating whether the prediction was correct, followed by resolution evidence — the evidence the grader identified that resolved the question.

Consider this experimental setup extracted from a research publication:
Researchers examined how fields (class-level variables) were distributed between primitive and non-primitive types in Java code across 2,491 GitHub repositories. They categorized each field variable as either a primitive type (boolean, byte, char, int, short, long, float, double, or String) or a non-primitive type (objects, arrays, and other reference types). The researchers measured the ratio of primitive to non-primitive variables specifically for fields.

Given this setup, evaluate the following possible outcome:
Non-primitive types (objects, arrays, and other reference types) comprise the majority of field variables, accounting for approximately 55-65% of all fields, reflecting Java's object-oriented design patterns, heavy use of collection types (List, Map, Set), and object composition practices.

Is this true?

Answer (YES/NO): NO